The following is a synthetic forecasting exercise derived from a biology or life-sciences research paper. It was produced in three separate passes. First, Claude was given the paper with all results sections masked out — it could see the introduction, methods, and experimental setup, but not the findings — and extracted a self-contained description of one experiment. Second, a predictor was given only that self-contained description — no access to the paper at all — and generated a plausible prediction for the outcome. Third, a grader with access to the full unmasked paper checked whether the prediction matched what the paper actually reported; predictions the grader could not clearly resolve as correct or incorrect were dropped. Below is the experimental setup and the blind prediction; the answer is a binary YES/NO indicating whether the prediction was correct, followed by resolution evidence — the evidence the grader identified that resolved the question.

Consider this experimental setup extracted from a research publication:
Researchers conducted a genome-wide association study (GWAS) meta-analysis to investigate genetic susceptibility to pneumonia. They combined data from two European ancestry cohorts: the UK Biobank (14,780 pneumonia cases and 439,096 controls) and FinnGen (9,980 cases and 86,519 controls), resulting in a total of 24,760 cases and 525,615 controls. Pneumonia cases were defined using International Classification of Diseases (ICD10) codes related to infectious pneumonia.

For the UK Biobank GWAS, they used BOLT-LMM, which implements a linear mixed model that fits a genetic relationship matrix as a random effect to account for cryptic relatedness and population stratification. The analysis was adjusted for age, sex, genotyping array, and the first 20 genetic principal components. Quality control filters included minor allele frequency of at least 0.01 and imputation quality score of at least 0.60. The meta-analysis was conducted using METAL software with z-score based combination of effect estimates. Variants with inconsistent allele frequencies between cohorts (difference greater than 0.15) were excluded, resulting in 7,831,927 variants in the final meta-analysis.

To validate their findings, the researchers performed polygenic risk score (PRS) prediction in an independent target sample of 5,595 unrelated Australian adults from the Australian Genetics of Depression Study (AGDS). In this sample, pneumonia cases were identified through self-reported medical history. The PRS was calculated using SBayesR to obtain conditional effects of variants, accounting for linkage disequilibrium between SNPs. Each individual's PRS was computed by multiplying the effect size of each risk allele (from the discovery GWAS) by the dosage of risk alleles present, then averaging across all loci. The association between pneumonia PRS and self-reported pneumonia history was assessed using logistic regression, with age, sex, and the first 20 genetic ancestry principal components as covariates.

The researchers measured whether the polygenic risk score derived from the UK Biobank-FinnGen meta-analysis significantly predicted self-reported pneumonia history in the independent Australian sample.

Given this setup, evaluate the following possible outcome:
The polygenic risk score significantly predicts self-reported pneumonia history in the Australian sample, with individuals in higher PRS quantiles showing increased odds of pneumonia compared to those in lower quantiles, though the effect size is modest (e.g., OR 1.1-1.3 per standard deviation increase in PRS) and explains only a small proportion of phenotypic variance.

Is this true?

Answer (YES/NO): YES